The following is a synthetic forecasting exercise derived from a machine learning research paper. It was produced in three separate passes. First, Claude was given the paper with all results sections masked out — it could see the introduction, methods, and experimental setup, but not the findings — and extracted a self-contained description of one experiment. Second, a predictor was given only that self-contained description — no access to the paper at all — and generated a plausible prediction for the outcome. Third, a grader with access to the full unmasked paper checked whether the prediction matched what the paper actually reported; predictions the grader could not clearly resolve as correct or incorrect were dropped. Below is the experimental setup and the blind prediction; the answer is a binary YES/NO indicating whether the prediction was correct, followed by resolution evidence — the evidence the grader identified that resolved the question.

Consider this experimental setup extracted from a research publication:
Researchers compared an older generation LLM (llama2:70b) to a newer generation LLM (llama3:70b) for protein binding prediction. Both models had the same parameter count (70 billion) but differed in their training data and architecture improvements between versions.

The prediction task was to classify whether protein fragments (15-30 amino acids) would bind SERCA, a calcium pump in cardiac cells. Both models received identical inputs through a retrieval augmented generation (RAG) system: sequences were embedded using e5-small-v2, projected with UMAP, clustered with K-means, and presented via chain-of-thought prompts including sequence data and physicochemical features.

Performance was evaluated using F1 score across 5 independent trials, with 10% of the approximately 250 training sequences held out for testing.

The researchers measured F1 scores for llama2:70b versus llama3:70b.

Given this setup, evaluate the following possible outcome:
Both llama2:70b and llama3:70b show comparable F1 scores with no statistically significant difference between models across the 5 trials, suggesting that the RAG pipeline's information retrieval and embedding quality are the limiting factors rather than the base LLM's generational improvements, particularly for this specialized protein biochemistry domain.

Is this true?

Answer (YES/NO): NO